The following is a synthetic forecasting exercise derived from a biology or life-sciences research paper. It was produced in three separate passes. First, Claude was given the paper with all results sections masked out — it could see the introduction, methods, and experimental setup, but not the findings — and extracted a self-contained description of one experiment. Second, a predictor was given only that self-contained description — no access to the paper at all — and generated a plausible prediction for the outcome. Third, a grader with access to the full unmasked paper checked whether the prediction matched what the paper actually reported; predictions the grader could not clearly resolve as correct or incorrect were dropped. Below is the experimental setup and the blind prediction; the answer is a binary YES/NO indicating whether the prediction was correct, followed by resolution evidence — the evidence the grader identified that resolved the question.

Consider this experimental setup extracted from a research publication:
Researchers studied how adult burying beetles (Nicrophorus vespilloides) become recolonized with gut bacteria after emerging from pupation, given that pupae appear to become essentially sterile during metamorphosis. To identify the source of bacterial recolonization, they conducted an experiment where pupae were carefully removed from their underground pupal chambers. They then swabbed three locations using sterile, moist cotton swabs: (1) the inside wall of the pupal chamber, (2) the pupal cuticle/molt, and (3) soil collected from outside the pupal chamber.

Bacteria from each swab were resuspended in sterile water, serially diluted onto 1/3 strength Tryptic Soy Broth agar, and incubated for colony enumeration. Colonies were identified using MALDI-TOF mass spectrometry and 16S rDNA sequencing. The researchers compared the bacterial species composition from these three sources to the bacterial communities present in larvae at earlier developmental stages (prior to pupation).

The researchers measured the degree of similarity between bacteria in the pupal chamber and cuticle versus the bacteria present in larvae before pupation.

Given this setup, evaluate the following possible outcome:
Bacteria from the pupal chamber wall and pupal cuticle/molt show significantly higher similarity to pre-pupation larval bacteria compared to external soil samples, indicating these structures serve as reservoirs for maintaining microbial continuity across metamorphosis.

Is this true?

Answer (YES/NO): YES